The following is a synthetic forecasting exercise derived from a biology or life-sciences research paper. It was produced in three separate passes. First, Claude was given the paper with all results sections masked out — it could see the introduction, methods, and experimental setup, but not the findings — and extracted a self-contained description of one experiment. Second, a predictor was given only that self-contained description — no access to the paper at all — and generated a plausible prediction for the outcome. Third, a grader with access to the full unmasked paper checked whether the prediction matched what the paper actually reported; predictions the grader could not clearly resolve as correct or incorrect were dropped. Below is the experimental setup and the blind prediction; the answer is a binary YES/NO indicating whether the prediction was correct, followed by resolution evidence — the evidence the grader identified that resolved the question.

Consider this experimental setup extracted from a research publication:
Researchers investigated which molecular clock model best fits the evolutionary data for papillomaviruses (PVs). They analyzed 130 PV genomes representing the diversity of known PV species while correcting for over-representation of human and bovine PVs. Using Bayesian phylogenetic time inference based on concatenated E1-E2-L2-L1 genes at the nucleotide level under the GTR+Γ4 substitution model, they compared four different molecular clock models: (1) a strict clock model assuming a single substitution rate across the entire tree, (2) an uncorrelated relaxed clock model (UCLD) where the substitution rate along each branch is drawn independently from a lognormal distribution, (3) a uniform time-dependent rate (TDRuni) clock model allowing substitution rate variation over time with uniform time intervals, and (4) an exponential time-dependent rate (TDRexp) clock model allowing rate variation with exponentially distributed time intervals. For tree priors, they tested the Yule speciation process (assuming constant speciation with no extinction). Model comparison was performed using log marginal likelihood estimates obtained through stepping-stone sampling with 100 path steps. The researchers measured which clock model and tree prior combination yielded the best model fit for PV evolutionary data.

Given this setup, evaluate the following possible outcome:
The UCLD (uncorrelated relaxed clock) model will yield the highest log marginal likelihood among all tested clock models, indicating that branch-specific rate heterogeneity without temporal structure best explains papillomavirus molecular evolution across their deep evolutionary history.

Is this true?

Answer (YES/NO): NO